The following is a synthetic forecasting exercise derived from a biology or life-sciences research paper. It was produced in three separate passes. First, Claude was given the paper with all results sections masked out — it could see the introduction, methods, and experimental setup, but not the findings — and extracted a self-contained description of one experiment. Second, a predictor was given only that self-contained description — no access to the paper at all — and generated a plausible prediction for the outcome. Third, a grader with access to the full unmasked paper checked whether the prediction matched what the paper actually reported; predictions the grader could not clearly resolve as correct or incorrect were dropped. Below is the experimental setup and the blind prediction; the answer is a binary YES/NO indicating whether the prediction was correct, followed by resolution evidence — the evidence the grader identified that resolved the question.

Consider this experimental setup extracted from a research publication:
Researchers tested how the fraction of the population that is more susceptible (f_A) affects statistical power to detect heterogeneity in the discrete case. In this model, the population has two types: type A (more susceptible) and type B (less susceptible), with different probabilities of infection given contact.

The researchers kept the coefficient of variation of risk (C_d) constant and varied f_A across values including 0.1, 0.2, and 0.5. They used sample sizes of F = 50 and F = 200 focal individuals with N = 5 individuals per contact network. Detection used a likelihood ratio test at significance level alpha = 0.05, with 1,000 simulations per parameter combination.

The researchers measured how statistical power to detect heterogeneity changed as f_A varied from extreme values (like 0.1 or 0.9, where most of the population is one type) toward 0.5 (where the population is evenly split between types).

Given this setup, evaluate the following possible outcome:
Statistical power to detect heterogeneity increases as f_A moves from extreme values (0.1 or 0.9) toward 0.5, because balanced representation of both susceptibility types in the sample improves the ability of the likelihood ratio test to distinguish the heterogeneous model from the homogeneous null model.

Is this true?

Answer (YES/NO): YES